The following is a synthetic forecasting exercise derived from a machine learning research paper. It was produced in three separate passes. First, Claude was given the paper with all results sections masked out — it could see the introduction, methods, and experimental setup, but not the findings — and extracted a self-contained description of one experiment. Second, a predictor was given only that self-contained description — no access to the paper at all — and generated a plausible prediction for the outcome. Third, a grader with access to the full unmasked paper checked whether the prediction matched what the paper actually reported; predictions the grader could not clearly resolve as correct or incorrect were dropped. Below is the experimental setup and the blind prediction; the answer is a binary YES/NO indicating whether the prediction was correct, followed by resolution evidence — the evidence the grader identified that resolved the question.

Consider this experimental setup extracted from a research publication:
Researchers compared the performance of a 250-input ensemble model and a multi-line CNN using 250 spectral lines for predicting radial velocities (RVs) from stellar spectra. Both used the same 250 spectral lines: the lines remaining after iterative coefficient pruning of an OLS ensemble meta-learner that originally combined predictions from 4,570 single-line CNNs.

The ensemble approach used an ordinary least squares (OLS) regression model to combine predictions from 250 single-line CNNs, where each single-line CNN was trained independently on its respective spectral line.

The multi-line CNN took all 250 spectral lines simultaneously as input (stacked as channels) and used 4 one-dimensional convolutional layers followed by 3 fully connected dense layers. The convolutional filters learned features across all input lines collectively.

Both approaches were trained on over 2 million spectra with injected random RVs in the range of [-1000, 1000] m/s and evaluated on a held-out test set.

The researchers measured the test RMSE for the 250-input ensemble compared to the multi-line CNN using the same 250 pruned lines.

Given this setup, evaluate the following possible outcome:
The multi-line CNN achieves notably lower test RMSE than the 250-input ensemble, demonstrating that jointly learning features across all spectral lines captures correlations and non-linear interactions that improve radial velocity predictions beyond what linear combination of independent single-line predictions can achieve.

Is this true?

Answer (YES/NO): NO